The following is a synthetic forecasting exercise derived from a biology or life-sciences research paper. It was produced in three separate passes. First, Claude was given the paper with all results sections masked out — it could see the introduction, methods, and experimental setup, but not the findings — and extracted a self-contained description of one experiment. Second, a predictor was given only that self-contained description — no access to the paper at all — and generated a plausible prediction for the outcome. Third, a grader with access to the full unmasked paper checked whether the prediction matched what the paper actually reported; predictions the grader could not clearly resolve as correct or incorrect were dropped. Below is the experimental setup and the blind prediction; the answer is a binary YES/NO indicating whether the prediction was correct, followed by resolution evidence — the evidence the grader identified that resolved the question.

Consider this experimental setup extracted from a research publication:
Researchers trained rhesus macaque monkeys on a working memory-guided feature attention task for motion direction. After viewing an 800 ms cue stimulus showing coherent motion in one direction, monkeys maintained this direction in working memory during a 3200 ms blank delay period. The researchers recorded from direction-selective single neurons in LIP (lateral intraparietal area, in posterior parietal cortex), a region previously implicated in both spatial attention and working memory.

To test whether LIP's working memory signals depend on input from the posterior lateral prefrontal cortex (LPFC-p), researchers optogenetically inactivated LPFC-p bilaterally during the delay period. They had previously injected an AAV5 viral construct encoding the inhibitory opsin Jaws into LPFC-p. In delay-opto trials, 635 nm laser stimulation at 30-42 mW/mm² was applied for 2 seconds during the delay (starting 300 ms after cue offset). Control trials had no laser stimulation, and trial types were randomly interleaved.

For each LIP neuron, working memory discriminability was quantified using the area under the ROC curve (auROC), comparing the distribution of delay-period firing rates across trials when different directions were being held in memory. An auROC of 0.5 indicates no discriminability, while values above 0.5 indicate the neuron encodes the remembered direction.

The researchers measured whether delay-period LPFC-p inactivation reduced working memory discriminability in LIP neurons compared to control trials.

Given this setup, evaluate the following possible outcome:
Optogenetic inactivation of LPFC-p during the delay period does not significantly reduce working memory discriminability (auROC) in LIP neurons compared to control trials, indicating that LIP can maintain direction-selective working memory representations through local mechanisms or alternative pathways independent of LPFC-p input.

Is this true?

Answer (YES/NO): YES